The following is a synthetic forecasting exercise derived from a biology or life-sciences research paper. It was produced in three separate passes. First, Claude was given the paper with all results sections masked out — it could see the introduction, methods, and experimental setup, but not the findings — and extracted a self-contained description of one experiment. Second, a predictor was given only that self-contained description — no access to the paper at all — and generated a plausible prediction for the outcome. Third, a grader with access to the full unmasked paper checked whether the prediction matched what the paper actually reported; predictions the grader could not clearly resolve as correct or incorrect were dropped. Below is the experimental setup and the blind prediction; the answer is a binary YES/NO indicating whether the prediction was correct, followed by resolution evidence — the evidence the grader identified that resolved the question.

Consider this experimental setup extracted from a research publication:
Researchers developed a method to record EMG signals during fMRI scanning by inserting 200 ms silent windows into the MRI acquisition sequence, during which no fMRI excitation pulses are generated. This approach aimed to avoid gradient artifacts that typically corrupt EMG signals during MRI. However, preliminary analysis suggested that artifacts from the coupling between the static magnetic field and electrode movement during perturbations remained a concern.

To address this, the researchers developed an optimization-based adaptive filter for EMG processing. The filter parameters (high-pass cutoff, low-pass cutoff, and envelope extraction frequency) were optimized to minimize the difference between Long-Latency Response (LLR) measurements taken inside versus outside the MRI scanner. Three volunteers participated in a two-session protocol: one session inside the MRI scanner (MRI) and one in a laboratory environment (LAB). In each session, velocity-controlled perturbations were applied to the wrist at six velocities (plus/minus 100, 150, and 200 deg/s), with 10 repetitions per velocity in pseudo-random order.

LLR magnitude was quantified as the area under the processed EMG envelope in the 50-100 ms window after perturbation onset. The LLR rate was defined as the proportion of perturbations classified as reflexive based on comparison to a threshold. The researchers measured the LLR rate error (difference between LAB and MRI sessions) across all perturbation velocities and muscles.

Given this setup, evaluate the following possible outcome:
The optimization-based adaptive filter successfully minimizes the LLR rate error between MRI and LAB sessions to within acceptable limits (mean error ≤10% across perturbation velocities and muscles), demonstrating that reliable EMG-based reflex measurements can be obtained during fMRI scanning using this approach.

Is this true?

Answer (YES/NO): NO